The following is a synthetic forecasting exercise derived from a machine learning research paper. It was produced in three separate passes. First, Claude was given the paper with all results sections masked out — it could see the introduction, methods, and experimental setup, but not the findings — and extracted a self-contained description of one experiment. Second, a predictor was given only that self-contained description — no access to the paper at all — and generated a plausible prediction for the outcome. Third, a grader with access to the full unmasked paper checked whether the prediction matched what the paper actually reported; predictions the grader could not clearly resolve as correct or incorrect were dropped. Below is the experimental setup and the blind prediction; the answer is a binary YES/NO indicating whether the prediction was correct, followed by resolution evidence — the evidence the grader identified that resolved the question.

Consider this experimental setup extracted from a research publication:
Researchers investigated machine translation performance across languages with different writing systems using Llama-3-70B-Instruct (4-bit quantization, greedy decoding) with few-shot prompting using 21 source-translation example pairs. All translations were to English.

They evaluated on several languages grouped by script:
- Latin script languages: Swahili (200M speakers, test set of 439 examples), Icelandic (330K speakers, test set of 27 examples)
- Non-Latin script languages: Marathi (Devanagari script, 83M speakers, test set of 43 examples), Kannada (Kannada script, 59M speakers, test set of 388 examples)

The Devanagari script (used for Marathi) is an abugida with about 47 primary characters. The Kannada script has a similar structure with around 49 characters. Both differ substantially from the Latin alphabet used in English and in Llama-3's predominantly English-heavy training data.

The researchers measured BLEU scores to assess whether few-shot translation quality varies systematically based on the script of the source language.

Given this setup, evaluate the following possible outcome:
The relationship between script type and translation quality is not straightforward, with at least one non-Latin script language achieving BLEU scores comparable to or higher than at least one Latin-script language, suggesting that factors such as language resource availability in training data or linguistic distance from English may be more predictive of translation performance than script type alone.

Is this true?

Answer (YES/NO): YES